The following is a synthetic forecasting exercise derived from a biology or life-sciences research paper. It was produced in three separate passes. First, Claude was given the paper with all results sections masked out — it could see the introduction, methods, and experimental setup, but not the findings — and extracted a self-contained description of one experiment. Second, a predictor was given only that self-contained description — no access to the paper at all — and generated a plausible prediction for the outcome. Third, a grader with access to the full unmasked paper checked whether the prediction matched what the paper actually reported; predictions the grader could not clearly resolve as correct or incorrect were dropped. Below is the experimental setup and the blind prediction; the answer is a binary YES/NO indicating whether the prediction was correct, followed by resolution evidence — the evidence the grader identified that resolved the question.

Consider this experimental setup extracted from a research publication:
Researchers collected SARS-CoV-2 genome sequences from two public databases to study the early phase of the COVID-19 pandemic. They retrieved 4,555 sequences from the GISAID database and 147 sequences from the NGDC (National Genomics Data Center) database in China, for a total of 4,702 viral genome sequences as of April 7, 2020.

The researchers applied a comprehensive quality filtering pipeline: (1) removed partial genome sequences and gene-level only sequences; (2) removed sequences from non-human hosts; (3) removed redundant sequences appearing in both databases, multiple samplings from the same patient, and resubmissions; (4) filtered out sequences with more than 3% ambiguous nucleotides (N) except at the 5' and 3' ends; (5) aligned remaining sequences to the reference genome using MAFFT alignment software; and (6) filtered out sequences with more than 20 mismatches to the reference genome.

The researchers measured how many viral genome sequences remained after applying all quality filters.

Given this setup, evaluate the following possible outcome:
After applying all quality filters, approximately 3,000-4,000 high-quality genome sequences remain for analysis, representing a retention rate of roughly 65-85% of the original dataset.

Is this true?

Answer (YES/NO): NO